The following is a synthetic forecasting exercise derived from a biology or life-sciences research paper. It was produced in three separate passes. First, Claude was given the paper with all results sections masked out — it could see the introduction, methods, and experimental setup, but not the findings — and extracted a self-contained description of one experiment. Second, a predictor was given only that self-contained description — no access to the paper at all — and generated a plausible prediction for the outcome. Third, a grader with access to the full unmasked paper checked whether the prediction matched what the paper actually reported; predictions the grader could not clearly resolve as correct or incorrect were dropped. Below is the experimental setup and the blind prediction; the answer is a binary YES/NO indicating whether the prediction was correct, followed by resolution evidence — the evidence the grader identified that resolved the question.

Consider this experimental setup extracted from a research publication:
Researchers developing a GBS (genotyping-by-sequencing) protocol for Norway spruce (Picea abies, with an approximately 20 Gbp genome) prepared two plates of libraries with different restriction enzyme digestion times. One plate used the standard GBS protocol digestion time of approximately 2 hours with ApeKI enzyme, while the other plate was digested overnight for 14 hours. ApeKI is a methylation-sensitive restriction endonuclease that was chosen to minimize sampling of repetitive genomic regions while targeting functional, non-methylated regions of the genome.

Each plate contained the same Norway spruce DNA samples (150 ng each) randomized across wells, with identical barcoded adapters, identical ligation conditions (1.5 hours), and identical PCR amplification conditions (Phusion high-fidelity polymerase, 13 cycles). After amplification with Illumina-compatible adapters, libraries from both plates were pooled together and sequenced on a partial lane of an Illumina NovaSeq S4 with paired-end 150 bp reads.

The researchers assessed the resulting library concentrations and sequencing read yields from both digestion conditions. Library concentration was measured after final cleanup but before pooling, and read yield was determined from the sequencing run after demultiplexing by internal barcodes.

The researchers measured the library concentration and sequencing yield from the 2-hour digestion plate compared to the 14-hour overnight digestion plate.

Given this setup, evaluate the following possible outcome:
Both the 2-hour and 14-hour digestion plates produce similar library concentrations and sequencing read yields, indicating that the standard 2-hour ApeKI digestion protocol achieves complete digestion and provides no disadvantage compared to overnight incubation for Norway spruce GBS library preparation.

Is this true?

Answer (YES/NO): NO